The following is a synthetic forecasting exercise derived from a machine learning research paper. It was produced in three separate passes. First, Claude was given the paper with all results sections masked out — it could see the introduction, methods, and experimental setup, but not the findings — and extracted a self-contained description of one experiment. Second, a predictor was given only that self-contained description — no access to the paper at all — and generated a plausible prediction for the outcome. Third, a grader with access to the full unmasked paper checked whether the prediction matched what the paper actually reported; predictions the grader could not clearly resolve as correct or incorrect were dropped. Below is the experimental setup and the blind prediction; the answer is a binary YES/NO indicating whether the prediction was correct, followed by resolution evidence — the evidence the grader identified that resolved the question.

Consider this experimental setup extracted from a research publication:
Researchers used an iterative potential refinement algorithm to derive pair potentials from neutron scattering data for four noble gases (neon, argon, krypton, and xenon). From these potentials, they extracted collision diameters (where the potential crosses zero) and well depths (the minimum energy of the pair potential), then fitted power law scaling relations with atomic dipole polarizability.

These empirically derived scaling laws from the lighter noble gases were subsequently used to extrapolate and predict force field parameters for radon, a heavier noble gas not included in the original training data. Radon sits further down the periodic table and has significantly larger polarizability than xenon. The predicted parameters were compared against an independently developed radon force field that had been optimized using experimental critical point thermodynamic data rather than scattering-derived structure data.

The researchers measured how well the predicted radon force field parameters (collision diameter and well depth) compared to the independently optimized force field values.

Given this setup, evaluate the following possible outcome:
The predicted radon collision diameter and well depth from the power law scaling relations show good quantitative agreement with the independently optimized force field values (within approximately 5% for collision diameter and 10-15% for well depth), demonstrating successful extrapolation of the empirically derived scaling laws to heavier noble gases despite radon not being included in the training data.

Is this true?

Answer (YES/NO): YES